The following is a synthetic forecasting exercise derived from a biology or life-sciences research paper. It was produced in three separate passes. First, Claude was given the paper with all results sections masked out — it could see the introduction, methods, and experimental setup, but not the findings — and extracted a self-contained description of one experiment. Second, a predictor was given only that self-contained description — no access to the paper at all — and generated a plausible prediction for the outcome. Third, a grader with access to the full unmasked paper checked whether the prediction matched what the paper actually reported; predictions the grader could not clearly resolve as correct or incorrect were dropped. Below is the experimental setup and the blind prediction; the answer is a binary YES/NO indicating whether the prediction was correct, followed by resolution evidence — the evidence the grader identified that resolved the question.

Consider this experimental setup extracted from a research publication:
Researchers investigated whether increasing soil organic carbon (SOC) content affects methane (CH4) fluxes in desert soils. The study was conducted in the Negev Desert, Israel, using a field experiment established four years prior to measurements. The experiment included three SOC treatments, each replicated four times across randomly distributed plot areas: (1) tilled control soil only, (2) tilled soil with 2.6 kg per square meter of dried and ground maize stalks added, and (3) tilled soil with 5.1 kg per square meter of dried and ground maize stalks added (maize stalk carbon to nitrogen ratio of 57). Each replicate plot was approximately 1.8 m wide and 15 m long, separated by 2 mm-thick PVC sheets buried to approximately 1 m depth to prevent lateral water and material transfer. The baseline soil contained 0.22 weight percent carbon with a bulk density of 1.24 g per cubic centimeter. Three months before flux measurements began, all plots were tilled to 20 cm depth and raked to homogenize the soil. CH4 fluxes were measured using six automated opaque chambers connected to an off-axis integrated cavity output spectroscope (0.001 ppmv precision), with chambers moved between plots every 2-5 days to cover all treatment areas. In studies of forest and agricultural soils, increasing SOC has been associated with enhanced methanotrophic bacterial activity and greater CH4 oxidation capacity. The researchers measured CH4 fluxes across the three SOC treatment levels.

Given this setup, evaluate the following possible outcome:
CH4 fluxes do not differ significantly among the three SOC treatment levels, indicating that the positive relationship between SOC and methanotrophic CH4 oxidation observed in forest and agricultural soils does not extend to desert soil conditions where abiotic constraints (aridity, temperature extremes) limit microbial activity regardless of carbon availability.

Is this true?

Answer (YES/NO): NO